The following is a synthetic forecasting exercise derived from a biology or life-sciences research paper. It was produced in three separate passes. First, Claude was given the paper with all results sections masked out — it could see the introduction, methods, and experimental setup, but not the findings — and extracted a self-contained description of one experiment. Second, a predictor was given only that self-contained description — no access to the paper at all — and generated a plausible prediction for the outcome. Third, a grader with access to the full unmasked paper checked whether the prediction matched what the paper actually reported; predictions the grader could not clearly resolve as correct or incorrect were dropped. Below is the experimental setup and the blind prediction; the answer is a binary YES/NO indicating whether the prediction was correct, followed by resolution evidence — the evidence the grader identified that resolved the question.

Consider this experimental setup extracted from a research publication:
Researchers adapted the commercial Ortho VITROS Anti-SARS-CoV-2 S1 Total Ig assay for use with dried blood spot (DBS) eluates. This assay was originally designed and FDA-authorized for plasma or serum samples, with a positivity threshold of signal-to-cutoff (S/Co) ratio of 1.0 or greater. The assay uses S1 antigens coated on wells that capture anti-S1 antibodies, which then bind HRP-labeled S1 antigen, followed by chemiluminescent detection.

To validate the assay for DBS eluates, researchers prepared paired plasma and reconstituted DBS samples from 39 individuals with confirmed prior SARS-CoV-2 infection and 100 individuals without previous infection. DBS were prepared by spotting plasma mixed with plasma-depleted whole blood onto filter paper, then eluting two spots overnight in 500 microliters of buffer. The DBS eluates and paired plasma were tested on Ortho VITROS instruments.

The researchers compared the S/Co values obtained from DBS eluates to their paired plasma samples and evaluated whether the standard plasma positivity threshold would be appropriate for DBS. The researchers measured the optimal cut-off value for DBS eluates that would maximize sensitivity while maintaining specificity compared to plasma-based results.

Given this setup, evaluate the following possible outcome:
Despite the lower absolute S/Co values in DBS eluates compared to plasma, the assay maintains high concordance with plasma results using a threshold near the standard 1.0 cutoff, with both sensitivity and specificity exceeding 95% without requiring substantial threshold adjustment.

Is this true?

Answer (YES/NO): NO